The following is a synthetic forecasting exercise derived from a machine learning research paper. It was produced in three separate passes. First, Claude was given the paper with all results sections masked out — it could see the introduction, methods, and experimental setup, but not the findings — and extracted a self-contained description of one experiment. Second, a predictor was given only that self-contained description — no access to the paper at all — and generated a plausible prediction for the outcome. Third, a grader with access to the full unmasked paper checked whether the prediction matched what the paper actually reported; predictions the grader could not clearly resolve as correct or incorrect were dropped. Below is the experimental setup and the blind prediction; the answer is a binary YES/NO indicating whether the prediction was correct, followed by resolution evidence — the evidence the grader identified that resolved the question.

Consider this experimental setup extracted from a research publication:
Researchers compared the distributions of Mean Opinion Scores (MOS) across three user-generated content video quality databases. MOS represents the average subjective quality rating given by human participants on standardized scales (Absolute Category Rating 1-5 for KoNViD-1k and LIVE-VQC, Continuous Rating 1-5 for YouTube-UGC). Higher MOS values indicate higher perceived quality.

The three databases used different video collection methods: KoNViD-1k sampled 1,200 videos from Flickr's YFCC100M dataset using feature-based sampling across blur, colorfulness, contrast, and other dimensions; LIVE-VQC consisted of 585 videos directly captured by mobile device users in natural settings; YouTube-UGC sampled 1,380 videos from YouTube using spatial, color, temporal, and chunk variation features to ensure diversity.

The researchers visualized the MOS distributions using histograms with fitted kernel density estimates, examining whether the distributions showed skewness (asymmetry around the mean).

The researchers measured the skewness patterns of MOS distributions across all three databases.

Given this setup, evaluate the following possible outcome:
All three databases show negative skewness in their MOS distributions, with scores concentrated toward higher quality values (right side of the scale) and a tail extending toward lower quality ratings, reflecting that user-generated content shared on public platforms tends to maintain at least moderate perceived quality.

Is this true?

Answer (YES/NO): NO